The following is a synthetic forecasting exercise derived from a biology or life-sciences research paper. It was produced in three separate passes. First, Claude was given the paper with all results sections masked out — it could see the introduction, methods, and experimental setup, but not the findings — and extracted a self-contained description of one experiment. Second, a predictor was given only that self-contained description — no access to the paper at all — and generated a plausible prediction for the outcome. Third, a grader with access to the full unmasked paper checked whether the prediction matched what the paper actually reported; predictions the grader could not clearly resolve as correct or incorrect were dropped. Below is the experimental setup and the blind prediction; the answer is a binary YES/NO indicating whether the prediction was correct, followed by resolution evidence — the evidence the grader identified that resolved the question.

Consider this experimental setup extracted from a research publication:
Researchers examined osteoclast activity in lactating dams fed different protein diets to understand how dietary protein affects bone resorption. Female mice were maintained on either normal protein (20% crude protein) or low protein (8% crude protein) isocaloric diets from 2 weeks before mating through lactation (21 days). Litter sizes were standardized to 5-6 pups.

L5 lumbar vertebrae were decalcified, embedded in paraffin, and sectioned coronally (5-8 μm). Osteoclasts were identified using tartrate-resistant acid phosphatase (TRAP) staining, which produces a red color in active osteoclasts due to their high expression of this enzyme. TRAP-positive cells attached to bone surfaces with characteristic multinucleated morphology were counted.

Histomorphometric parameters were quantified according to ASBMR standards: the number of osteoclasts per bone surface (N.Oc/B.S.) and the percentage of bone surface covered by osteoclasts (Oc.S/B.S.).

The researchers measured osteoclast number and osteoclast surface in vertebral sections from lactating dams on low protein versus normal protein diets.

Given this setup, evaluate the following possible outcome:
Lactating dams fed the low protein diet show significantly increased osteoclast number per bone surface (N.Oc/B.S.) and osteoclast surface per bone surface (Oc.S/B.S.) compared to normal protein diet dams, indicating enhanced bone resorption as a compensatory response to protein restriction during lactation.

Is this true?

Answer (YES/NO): YES